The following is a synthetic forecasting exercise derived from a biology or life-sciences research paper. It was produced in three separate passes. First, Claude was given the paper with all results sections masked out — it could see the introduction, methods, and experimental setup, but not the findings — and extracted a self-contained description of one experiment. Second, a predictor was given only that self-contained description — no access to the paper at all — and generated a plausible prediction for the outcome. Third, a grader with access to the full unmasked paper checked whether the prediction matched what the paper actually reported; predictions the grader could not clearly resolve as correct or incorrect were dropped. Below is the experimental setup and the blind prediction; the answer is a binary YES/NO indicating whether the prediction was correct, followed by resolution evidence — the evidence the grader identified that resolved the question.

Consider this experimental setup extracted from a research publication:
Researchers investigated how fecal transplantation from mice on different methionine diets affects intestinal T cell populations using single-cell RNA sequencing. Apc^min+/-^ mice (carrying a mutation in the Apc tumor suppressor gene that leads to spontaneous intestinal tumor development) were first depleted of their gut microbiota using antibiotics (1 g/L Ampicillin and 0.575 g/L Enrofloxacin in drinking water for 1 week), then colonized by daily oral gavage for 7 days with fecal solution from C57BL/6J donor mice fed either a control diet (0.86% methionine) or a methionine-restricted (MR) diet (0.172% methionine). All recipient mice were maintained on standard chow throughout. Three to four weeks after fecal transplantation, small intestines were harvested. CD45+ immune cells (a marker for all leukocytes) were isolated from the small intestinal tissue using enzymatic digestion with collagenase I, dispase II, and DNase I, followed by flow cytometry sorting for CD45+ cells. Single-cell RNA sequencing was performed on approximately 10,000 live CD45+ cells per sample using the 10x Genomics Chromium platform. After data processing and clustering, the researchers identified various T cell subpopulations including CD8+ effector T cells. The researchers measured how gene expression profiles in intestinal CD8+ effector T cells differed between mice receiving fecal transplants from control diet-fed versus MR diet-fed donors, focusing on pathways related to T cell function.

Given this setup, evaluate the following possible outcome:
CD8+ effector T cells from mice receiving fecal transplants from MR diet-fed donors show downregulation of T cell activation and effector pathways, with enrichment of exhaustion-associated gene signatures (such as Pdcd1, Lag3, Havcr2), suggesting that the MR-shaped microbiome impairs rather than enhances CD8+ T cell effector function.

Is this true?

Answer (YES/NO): NO